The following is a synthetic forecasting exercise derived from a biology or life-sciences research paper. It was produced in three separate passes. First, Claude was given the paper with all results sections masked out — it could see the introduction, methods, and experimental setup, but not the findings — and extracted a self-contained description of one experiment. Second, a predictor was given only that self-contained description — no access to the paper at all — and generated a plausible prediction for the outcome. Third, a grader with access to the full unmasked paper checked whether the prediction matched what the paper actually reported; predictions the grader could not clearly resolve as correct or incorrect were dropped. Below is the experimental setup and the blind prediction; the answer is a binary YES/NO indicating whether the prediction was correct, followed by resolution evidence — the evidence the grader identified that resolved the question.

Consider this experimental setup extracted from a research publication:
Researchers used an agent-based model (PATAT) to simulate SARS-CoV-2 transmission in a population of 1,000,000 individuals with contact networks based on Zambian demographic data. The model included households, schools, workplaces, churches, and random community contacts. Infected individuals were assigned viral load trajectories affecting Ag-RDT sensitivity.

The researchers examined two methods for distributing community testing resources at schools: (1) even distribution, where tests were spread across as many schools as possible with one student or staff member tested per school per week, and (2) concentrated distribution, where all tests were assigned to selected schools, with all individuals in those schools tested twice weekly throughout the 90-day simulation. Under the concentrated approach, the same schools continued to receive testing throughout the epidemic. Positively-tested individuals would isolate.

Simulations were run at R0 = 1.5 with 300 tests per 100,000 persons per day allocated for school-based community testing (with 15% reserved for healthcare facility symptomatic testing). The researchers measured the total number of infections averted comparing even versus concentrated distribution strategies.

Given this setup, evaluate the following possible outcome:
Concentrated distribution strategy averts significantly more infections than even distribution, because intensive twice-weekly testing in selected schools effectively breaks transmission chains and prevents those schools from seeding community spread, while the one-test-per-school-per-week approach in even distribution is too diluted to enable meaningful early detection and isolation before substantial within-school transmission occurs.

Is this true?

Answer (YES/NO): NO